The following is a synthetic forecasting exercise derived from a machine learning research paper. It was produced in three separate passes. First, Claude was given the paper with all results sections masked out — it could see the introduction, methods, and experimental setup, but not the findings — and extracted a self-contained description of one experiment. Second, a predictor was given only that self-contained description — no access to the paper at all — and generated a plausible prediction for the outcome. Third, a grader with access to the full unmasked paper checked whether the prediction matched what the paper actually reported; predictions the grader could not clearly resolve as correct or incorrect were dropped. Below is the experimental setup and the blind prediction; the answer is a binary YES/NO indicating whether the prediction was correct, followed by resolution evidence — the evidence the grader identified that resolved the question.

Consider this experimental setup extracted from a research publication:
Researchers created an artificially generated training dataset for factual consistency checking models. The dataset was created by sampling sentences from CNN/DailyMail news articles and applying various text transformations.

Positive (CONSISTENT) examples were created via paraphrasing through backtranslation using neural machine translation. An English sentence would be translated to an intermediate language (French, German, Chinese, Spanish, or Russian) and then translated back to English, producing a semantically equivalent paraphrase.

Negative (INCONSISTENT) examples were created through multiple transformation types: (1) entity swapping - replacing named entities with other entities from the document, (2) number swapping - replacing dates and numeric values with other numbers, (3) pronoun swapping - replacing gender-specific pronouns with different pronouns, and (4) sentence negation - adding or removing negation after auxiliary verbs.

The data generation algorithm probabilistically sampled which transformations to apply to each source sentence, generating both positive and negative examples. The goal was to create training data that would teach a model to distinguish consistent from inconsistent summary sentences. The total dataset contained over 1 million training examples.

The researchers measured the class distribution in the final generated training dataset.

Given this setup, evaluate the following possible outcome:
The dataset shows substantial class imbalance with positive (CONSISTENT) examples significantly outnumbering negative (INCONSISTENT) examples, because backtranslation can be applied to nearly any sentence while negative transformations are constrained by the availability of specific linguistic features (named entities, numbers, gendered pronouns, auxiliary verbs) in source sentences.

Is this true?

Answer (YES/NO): NO